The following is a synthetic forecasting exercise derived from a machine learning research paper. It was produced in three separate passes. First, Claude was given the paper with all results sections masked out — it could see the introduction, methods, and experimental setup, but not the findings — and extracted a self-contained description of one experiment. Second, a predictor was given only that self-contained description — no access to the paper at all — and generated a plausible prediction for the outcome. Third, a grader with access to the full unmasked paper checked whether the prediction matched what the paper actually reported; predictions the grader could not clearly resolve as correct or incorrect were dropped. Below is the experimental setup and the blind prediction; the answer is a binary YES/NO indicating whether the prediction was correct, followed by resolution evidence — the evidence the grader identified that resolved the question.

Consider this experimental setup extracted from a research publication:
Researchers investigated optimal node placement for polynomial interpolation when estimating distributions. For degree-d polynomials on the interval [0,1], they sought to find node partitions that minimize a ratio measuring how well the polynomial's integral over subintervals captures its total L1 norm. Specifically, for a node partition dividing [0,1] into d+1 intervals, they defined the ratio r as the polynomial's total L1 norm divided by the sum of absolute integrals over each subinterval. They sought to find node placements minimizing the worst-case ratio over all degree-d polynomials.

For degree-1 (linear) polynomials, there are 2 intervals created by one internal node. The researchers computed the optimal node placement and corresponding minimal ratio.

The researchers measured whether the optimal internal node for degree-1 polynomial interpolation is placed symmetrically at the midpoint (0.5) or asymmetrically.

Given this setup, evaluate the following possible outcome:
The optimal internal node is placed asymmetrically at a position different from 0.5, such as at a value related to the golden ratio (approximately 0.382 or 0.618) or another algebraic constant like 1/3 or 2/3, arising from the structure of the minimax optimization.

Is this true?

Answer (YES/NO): NO